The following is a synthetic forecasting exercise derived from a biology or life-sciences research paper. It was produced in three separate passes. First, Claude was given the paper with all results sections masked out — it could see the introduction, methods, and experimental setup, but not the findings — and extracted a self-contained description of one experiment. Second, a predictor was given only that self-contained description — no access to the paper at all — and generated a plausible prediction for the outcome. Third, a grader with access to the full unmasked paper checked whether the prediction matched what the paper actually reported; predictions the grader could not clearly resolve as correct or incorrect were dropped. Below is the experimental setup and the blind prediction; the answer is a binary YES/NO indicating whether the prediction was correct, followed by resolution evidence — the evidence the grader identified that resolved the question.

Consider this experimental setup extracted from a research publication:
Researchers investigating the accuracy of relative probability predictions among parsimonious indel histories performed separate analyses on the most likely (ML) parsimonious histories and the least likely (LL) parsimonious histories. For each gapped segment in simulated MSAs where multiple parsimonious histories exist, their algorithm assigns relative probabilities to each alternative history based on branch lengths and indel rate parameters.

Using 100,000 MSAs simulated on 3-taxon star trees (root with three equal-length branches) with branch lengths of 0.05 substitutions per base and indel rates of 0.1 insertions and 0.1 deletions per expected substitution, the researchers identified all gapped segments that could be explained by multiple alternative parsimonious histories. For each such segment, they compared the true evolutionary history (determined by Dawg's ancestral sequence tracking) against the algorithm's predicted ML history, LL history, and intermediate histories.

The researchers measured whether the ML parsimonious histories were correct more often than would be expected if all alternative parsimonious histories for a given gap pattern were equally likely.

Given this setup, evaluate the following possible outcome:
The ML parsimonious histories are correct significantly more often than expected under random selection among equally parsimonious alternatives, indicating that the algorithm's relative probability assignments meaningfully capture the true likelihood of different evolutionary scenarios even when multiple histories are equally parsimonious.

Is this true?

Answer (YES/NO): YES